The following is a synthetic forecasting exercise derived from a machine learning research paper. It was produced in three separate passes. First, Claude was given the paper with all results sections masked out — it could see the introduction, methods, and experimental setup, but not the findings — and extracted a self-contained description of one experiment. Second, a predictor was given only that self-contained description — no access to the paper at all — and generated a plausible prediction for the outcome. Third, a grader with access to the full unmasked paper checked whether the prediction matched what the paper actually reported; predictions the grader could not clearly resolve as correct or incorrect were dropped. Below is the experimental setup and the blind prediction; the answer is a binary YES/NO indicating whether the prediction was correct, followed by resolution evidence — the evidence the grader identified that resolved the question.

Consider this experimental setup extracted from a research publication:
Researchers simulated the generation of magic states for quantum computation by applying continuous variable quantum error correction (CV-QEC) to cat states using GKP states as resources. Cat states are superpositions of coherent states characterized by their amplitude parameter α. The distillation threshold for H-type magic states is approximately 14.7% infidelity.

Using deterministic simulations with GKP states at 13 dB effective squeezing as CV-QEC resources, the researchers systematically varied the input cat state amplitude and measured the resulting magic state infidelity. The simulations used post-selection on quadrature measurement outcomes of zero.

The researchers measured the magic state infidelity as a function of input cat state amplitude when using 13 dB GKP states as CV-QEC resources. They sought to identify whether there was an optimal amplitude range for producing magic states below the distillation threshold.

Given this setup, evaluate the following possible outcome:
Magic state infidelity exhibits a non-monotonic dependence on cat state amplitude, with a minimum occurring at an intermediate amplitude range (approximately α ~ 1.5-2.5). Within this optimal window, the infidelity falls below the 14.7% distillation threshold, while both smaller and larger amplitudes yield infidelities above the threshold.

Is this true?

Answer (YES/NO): NO